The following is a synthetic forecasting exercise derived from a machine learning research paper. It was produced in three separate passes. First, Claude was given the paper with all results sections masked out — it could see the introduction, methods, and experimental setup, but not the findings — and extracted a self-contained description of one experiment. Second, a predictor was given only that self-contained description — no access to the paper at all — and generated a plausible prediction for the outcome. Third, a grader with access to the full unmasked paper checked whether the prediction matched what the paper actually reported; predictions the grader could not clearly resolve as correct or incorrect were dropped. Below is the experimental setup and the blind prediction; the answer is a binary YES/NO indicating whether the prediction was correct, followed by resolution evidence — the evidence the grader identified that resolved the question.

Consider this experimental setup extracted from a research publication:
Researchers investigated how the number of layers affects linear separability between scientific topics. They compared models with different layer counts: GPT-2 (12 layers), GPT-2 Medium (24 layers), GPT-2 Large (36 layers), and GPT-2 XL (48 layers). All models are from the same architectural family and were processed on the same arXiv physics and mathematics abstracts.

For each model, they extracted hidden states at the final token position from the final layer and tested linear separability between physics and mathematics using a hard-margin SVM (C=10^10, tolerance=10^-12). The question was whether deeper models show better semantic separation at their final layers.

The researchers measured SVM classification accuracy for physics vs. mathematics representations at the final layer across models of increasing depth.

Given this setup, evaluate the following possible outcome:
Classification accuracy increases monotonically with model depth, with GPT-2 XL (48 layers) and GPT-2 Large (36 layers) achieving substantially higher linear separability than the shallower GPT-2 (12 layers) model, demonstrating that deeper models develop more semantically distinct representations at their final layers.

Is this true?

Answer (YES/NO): NO